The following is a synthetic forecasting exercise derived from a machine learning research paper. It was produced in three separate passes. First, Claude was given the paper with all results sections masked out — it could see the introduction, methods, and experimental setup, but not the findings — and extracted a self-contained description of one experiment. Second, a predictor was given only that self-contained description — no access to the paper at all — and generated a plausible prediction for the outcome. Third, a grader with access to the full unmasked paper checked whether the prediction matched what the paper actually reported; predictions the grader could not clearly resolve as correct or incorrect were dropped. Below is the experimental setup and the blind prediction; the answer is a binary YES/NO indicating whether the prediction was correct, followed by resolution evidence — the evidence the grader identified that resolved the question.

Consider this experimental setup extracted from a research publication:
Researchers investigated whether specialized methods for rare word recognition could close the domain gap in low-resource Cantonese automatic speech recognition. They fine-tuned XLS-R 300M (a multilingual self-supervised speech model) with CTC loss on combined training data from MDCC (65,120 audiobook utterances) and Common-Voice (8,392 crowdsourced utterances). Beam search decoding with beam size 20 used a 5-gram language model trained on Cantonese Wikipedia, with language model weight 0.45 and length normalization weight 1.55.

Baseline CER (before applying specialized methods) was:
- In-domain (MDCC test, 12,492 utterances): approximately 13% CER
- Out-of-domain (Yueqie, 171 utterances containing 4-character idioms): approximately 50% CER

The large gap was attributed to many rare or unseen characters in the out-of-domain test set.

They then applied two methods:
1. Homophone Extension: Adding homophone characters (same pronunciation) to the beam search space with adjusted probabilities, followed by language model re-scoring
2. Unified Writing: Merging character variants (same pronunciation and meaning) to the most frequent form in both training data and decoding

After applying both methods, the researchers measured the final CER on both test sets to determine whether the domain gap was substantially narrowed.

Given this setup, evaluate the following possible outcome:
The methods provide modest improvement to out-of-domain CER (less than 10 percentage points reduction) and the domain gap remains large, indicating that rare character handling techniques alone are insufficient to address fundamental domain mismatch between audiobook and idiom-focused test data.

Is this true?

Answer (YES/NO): NO